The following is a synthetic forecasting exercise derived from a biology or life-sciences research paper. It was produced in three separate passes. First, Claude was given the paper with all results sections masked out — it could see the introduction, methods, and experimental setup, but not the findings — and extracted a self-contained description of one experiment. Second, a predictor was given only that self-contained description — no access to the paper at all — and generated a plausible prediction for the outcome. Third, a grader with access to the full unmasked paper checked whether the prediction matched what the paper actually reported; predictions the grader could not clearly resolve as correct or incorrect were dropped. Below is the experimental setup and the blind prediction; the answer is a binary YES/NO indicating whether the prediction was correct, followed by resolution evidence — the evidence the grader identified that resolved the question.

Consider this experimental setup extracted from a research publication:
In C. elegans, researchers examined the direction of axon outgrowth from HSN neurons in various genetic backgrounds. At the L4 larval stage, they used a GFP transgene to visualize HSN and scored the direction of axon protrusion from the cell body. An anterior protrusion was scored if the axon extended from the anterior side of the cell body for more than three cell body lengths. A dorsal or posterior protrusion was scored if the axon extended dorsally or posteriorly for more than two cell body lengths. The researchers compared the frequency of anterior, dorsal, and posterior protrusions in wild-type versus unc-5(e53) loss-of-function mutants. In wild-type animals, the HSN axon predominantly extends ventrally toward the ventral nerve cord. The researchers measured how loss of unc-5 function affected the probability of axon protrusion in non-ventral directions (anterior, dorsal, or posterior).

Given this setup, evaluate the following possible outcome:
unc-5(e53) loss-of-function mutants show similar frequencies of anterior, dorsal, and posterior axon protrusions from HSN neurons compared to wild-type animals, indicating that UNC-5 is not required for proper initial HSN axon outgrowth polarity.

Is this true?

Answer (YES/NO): NO